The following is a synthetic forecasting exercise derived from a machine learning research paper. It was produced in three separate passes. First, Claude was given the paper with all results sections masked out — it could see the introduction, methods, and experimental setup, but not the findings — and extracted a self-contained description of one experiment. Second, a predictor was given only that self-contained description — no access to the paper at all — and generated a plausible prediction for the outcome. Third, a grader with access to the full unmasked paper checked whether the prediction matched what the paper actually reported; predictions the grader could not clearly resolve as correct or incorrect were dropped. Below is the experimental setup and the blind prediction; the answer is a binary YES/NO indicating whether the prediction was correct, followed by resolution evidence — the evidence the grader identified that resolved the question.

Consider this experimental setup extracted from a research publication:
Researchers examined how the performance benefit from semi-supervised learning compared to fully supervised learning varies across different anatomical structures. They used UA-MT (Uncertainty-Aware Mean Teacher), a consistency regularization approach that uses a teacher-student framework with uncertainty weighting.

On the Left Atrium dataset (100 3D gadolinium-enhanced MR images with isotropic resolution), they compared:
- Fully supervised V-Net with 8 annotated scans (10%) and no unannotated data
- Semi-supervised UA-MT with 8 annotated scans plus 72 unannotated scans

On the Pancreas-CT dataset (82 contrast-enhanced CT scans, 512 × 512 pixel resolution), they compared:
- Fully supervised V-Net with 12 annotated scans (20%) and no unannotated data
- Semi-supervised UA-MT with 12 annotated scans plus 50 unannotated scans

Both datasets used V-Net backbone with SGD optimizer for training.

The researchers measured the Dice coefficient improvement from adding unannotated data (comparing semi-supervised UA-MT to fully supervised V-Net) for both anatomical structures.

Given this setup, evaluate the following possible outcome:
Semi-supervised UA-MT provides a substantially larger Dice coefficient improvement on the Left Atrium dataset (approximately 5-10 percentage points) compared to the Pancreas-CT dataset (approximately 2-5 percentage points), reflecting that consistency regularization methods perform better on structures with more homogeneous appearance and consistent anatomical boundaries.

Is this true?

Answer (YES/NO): NO